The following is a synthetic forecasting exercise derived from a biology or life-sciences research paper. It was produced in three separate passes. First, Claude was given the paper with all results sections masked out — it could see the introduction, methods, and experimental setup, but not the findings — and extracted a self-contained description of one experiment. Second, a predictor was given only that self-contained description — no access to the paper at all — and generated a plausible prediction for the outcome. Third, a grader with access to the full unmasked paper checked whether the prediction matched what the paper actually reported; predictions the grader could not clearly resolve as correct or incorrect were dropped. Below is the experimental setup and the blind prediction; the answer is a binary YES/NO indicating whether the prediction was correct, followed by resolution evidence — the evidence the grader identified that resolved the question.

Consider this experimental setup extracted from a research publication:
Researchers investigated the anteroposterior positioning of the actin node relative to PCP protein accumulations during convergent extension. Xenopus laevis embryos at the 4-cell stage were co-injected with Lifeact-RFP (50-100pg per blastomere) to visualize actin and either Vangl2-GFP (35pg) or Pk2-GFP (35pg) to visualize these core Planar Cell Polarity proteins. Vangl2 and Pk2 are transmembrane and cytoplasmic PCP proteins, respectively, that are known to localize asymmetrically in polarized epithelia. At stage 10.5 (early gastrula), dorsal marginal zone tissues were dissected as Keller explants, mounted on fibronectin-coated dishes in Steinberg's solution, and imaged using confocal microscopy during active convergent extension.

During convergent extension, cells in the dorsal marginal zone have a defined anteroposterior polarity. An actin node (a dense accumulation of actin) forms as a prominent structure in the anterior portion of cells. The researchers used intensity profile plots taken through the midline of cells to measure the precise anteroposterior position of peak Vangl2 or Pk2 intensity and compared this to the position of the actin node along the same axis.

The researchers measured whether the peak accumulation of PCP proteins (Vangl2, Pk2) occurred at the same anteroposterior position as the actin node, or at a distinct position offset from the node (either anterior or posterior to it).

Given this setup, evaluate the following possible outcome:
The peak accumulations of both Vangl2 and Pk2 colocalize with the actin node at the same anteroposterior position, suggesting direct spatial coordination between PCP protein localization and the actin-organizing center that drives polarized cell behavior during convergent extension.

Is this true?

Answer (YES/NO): YES